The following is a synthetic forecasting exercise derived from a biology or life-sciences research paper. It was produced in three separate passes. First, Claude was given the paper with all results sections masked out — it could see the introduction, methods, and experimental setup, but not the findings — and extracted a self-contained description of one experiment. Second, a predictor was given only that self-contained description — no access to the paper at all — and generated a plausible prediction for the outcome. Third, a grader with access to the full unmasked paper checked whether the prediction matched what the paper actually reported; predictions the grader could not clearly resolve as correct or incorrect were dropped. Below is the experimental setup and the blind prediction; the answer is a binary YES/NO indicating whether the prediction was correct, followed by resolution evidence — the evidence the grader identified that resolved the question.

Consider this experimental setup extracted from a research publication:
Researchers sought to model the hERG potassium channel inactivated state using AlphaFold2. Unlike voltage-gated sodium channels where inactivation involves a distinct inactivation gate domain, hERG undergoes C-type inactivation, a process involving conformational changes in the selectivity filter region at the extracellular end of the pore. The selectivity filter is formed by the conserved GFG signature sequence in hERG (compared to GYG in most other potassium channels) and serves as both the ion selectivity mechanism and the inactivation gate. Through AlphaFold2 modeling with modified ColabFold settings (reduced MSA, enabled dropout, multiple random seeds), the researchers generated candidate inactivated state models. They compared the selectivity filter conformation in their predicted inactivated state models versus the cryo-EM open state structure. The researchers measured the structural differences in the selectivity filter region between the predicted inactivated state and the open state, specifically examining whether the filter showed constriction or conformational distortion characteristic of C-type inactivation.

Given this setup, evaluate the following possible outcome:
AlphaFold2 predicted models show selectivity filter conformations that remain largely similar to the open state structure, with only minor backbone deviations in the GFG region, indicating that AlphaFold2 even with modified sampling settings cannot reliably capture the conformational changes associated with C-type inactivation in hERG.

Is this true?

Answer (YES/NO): NO